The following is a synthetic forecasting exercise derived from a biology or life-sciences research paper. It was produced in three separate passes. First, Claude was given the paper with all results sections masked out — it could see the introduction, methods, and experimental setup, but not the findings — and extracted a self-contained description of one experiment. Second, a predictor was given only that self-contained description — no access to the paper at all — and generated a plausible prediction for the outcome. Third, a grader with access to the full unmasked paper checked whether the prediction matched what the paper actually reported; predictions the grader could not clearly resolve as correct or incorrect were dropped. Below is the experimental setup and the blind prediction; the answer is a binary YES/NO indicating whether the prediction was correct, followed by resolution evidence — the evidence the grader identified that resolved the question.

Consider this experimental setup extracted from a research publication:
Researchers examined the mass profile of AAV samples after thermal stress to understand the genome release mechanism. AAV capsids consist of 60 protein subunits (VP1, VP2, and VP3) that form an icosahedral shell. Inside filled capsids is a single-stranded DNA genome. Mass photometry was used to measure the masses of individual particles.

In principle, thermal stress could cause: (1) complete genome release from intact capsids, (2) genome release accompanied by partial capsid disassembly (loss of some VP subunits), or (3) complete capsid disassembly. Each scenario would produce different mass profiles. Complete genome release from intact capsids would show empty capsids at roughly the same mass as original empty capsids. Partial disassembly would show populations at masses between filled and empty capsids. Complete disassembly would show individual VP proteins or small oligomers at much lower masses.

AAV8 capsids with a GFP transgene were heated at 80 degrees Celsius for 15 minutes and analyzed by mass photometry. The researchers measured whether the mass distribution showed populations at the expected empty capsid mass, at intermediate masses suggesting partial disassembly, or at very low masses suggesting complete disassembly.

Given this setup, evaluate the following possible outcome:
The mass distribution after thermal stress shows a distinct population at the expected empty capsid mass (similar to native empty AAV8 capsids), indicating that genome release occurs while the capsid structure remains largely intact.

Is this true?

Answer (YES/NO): NO